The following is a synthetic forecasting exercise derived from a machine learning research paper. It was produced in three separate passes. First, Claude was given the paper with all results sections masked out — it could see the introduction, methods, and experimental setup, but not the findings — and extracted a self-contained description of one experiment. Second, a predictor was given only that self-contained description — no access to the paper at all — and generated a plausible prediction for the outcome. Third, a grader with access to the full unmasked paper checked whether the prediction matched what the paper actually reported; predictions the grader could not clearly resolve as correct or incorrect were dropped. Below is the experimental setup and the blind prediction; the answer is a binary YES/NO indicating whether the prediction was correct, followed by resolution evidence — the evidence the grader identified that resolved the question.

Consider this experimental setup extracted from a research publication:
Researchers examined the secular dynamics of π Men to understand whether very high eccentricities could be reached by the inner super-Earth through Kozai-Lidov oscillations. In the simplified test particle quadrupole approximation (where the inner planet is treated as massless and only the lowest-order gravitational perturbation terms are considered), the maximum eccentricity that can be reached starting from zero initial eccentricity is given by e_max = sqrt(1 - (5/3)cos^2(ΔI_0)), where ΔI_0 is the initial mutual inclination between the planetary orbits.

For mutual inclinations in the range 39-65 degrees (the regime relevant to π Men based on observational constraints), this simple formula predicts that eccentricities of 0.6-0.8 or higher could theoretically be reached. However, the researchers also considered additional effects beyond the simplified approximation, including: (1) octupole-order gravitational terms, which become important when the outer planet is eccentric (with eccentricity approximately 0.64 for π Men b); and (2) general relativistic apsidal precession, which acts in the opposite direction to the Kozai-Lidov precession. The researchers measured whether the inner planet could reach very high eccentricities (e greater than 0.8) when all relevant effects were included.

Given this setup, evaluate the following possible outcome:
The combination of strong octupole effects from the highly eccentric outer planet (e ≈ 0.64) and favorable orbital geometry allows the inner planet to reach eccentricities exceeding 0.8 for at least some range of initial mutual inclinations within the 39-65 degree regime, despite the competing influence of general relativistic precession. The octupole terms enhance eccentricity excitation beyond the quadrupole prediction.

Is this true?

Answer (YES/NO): NO